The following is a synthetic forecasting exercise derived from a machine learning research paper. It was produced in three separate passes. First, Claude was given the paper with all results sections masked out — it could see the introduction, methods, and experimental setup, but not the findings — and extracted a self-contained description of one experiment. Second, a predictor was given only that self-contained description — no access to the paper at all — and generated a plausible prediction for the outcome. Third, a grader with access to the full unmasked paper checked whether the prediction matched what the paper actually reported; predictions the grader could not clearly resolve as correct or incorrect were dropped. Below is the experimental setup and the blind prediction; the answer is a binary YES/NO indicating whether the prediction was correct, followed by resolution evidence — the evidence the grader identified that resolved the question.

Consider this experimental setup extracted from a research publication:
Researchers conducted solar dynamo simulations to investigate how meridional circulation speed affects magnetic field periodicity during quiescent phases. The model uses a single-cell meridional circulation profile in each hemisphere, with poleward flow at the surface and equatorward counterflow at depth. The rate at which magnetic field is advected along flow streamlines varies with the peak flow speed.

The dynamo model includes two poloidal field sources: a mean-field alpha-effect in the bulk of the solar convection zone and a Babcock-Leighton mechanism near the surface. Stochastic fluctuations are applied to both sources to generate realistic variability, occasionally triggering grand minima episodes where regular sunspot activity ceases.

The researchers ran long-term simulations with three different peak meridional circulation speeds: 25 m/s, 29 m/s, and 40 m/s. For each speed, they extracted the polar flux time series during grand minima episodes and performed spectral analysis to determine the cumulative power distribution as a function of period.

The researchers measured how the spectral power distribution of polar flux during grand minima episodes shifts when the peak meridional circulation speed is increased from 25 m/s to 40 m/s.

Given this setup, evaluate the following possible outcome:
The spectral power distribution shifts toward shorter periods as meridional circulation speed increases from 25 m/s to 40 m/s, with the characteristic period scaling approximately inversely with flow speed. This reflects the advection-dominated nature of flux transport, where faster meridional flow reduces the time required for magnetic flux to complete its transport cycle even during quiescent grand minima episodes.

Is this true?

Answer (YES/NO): YES